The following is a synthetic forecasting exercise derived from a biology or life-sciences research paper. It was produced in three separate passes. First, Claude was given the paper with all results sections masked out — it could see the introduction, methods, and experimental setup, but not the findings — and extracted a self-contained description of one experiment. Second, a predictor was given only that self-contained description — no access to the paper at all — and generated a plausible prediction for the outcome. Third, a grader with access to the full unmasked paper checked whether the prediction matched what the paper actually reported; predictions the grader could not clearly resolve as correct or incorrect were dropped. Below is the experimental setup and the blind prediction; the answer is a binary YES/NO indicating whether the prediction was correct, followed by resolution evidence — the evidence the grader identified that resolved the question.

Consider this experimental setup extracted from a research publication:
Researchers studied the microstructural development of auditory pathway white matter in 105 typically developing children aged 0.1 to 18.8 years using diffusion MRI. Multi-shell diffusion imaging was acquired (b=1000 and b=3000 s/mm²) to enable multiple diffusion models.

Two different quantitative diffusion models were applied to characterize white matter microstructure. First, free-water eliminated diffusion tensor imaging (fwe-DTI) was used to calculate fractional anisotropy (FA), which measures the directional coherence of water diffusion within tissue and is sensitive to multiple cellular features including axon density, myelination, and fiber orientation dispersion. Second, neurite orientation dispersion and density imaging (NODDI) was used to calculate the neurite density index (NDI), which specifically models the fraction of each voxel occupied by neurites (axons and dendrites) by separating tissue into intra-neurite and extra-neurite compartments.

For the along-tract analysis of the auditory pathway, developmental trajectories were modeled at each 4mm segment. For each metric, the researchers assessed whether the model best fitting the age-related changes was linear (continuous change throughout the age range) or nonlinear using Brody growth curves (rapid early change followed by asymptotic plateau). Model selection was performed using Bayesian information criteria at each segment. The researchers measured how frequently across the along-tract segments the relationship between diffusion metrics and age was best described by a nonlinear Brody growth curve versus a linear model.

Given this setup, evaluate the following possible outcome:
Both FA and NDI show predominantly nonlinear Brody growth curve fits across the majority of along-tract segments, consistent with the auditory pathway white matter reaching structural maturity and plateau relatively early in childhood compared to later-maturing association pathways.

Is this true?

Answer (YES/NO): NO